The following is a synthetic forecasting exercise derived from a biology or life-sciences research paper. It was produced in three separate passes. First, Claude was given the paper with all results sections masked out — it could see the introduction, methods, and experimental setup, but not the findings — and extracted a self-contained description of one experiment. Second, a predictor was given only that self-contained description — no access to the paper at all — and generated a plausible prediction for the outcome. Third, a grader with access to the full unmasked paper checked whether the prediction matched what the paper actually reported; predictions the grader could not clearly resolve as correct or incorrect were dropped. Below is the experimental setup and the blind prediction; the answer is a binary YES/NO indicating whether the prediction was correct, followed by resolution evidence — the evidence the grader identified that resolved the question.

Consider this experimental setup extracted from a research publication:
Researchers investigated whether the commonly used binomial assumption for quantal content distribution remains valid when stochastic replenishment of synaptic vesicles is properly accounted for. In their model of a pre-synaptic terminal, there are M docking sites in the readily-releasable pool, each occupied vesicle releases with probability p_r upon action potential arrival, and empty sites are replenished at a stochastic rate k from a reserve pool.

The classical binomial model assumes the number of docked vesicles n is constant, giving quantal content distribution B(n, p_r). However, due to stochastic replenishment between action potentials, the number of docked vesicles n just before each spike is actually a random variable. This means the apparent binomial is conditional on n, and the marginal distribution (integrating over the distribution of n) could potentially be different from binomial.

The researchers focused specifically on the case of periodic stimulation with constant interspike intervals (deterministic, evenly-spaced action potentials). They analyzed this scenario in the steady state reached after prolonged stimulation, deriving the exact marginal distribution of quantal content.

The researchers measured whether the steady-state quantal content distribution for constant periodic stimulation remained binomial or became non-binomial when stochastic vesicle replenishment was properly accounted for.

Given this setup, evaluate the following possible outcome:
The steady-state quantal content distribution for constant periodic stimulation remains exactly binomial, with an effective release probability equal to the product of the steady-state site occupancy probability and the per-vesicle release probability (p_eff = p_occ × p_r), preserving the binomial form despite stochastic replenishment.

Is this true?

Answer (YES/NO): YES